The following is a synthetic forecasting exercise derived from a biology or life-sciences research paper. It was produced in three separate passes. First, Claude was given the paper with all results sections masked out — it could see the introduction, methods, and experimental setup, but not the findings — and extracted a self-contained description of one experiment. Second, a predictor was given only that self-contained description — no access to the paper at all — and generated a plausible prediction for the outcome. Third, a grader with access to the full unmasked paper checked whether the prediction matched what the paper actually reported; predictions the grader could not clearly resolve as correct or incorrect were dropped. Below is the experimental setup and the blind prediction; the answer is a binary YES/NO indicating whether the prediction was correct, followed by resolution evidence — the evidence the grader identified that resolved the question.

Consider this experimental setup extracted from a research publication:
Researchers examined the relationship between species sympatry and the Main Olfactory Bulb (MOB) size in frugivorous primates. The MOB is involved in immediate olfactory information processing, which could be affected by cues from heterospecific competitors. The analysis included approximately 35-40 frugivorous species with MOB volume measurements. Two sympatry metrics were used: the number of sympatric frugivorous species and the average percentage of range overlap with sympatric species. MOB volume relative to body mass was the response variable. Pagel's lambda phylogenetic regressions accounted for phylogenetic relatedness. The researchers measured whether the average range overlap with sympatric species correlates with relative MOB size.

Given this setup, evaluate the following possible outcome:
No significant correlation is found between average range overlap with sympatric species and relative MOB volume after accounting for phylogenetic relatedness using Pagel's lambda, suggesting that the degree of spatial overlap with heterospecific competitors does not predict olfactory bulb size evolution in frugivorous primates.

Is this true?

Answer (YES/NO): YES